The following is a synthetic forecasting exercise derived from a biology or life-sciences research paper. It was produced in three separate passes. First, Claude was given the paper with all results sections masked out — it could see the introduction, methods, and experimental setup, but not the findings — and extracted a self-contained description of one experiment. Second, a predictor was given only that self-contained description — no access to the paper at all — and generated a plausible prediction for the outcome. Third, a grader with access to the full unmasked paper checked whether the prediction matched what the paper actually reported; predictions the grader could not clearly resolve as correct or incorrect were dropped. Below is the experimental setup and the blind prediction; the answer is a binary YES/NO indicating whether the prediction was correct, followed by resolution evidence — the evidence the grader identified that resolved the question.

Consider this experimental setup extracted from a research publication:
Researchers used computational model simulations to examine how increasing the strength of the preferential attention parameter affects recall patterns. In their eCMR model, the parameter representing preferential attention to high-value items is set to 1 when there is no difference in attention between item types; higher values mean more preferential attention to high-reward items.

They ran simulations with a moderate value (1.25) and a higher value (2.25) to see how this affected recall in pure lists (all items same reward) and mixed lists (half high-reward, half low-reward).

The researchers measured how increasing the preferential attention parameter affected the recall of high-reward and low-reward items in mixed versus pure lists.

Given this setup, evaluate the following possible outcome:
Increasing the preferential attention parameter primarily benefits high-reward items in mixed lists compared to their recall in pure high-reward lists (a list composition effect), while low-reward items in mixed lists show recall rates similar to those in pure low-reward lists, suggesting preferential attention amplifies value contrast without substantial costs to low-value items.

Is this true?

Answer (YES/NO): NO